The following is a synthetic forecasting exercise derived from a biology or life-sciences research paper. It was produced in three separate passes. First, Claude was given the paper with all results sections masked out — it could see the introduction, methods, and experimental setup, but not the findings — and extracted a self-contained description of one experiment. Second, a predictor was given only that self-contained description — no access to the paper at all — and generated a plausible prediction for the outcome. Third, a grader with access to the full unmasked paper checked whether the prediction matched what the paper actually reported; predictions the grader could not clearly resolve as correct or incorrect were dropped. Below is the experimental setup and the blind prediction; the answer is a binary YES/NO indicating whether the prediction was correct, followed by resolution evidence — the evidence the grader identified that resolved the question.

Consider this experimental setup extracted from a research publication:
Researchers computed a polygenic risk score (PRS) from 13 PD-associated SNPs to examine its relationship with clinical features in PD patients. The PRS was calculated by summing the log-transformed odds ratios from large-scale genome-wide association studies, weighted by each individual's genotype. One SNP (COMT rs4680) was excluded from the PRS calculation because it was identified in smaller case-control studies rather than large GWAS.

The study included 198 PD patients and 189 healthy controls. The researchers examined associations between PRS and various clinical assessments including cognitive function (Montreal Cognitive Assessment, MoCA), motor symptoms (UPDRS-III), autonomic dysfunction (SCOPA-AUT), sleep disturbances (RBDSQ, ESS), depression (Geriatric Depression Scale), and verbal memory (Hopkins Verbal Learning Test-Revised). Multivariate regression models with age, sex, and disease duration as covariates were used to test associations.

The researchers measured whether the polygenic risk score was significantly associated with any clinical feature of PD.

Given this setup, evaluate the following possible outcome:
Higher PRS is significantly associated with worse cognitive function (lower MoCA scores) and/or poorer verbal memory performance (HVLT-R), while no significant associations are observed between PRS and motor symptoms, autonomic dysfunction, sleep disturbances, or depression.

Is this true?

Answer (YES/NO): NO